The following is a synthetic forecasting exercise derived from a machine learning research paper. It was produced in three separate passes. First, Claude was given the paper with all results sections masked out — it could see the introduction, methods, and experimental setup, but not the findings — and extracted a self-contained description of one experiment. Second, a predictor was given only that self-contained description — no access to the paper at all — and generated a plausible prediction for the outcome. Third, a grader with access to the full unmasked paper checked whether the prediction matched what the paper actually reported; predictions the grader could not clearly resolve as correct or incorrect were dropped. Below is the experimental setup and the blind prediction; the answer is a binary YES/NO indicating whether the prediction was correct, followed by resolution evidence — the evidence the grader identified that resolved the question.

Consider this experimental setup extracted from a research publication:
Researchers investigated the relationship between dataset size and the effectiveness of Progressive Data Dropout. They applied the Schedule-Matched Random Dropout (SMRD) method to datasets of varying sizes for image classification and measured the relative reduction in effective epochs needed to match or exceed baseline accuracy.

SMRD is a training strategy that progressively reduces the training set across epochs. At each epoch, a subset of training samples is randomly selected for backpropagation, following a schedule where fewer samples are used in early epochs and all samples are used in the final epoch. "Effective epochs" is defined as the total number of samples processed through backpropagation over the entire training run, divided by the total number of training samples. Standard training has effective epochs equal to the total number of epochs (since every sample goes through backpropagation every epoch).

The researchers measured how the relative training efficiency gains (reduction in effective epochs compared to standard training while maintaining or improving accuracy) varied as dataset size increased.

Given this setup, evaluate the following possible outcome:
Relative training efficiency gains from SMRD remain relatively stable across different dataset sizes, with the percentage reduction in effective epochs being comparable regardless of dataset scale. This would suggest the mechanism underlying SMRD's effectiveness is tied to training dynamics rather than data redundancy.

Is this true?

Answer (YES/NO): NO